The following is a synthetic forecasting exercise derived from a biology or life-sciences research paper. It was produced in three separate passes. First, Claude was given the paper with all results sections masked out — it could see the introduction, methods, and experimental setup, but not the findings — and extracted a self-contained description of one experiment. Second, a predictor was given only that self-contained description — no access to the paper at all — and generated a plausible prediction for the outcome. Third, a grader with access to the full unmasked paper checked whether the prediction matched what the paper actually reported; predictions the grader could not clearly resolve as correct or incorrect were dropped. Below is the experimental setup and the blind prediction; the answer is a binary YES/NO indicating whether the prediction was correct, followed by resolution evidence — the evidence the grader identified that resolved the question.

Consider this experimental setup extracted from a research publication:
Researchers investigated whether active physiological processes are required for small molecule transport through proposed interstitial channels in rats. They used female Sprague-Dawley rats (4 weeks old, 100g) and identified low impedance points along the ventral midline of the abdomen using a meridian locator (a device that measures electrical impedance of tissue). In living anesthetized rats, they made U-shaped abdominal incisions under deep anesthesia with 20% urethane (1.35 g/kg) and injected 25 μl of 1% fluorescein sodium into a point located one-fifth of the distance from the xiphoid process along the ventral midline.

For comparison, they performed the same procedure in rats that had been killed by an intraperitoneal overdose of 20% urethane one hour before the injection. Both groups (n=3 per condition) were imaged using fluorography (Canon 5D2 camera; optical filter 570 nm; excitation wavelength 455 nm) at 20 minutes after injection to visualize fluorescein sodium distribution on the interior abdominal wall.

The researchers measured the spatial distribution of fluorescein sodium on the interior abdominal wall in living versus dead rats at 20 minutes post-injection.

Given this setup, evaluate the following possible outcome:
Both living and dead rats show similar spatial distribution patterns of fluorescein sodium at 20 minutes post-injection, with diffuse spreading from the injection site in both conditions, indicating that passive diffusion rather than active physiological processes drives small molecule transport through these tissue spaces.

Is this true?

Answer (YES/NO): NO